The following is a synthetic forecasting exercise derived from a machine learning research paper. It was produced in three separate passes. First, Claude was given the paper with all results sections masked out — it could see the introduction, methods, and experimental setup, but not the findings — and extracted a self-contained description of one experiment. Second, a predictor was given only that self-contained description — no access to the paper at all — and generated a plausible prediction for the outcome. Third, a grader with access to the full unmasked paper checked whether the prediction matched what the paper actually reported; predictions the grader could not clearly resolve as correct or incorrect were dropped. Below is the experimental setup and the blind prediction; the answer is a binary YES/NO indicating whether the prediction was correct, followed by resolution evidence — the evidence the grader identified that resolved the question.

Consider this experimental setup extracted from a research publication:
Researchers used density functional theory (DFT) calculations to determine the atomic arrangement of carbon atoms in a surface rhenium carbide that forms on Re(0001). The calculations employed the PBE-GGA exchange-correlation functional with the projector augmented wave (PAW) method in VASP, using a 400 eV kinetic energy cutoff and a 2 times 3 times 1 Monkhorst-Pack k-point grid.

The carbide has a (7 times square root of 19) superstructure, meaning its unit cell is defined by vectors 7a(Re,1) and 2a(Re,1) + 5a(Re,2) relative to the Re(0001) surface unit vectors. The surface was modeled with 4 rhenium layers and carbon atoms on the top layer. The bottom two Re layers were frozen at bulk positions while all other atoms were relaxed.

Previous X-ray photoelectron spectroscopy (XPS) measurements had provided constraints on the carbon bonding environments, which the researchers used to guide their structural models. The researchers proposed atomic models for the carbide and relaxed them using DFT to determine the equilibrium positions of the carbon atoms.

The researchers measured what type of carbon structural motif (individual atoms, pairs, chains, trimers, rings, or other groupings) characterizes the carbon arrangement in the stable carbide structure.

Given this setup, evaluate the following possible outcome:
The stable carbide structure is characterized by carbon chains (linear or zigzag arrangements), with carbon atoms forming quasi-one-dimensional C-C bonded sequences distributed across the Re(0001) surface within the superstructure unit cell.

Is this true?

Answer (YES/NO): NO